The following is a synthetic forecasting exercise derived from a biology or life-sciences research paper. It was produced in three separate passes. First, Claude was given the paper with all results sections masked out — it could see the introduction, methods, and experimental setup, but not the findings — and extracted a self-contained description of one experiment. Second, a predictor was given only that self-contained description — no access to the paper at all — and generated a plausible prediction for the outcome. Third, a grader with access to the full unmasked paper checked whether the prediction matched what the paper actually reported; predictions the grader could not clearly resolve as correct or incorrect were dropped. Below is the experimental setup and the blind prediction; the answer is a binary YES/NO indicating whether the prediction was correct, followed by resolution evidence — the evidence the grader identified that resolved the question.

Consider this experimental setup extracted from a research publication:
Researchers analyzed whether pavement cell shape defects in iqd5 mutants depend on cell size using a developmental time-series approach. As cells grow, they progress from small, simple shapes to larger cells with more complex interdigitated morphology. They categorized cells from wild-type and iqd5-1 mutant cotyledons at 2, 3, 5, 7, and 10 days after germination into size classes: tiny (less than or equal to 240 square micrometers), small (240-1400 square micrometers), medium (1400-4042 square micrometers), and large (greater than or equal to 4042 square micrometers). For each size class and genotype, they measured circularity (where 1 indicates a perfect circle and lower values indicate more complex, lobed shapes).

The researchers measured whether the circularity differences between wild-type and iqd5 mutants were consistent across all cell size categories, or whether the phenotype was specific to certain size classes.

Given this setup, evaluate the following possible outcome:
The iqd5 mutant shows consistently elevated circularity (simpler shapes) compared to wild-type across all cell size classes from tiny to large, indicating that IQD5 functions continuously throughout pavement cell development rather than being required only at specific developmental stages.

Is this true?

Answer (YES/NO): YES